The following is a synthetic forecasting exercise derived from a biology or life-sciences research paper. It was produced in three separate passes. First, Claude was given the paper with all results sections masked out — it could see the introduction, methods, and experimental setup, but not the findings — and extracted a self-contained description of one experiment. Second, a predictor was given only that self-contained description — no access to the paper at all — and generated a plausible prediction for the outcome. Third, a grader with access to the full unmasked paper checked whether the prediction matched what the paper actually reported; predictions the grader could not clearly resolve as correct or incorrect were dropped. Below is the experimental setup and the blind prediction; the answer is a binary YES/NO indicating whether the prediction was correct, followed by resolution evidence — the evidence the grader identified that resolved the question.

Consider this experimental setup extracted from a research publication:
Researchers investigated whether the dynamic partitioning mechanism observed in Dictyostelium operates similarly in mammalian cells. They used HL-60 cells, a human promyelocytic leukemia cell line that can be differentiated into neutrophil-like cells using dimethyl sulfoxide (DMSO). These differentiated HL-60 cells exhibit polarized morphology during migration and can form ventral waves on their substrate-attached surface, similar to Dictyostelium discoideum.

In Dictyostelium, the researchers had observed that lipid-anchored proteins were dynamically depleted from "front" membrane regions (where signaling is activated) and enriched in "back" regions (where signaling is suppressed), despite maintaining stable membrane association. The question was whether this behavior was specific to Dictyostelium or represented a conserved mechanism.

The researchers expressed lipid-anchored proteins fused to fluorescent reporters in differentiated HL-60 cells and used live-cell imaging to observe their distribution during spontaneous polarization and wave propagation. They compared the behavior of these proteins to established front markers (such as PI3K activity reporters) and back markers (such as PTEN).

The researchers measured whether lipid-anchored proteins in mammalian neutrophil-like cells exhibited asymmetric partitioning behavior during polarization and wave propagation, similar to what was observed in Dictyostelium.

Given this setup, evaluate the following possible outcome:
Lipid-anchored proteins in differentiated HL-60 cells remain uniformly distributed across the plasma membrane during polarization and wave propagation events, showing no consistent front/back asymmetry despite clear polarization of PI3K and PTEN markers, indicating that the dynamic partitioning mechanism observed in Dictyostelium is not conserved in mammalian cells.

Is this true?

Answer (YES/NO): NO